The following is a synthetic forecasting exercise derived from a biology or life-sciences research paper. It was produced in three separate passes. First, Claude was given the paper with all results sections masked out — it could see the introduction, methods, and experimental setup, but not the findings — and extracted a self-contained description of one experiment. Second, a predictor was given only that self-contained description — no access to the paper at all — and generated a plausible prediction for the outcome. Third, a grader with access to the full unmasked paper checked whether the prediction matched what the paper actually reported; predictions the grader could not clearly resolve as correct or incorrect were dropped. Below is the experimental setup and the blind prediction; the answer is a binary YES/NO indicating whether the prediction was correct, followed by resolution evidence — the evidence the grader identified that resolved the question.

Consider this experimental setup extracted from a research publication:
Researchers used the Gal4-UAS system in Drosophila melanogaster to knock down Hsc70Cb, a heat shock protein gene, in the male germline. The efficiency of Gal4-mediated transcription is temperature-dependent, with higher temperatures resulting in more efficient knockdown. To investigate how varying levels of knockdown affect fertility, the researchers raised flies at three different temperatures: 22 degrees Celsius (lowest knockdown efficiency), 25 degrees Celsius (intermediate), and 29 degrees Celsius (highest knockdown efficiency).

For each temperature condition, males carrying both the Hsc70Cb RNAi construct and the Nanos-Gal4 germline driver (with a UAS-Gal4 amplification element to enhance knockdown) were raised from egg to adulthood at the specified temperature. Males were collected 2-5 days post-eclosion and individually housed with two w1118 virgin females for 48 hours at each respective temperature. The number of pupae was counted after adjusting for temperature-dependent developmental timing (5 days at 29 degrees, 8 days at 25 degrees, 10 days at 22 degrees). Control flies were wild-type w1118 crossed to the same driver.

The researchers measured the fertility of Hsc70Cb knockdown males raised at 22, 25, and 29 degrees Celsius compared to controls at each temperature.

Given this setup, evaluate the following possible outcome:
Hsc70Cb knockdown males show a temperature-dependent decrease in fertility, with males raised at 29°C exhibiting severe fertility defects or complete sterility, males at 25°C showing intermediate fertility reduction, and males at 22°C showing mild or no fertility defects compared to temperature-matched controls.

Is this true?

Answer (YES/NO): NO